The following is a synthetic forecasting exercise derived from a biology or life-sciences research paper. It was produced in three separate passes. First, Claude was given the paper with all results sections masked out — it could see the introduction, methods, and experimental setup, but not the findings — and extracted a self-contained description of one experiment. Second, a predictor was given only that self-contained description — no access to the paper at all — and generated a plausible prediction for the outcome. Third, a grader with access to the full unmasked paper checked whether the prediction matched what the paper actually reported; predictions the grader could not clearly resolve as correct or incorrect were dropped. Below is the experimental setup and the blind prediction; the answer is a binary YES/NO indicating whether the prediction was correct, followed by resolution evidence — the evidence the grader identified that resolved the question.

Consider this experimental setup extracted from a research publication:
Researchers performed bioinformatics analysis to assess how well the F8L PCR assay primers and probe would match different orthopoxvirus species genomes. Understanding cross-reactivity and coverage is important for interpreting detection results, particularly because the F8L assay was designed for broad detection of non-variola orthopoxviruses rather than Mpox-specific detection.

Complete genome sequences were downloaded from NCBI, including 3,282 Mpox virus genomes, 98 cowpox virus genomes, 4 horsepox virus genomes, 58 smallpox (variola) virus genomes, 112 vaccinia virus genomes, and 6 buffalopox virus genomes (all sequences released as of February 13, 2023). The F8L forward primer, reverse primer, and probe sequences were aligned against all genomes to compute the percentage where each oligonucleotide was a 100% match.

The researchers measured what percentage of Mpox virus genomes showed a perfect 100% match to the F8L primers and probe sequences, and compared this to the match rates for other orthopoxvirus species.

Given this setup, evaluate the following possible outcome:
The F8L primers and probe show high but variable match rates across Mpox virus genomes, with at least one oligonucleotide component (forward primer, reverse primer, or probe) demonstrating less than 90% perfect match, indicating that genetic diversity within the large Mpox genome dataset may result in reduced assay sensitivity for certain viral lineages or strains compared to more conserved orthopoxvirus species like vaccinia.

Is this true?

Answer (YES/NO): NO